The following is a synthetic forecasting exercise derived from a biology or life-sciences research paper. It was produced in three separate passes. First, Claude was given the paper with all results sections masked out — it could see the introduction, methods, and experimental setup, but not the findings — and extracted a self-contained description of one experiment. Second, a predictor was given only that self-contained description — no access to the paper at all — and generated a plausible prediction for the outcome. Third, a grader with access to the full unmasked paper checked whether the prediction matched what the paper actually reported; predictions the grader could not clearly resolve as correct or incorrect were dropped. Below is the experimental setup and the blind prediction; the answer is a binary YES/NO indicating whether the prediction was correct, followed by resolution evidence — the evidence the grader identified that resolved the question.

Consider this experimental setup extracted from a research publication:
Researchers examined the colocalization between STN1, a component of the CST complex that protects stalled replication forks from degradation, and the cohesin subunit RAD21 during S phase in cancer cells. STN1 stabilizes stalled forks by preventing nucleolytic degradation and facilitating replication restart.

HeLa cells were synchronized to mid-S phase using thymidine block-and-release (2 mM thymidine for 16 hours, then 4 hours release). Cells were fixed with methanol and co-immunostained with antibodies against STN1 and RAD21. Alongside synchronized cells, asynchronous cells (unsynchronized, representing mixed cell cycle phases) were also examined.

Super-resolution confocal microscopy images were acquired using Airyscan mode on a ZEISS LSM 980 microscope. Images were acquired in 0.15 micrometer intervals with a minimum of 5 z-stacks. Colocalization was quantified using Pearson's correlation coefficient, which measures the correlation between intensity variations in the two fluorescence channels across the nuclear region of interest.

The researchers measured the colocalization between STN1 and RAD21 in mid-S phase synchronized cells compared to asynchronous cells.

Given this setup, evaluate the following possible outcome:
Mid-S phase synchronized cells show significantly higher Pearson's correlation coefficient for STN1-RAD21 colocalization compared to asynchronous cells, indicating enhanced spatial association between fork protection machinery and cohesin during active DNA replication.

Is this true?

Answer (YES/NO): YES